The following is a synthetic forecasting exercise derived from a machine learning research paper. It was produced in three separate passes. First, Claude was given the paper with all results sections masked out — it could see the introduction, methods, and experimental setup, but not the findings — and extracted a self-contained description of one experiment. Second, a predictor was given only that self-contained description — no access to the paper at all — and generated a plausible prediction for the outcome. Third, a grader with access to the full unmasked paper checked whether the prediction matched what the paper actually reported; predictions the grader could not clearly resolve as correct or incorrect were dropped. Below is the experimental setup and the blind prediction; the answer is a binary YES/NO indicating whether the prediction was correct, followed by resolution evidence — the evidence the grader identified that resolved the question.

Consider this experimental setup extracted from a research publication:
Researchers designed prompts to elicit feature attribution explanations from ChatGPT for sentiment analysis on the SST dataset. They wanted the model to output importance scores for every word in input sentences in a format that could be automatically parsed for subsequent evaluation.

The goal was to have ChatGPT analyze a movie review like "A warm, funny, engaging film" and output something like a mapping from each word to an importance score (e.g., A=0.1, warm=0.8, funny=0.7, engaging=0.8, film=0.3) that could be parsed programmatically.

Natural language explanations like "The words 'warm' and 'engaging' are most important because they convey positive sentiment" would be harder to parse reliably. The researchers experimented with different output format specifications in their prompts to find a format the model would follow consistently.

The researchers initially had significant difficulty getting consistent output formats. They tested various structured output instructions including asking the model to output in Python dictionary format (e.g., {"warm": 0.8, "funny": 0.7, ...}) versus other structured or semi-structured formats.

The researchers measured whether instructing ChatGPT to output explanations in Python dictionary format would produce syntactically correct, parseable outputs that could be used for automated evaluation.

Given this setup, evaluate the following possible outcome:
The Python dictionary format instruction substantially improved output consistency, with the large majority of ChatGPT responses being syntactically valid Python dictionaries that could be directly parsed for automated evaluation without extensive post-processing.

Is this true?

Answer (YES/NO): YES